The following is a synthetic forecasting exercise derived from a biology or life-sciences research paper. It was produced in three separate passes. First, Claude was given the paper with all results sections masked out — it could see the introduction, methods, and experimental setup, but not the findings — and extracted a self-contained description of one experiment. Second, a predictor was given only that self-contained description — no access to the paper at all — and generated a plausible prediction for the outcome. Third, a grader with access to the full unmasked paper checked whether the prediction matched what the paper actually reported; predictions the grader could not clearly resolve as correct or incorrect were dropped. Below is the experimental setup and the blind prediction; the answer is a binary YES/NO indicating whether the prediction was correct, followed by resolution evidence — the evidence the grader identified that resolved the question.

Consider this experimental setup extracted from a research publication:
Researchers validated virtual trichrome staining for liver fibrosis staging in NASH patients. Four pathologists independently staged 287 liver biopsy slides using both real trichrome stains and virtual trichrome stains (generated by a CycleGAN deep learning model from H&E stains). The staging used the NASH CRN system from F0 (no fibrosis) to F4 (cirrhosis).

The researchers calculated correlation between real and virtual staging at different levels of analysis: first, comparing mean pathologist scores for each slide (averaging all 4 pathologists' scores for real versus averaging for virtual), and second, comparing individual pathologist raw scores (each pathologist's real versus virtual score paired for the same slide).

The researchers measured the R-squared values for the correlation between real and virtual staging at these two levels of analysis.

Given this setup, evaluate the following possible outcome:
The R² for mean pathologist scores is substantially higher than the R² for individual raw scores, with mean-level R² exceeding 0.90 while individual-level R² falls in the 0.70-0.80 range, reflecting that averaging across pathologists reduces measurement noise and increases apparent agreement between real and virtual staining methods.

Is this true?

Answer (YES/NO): NO